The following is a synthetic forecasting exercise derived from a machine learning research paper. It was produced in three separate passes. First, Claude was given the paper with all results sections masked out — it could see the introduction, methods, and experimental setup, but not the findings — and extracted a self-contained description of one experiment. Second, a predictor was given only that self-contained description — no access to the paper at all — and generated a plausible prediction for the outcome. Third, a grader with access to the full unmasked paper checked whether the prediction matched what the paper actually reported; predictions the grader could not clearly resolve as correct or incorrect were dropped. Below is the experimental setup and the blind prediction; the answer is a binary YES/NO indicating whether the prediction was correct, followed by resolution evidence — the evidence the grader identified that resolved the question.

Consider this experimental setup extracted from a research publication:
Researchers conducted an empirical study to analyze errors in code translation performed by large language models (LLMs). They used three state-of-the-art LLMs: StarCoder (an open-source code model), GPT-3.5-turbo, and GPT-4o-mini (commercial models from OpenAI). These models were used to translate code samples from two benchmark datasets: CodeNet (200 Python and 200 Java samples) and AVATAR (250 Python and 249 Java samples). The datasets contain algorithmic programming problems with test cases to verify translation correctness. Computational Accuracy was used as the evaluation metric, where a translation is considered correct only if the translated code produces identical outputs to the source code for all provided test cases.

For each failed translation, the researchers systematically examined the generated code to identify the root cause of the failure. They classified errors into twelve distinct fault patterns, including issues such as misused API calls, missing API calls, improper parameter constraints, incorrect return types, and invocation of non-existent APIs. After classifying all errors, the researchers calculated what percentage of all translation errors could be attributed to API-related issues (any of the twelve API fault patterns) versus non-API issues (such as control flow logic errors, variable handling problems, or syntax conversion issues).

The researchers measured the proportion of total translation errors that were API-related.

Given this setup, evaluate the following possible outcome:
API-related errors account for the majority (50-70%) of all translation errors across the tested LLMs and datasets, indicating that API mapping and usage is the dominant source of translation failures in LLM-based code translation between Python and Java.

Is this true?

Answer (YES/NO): YES